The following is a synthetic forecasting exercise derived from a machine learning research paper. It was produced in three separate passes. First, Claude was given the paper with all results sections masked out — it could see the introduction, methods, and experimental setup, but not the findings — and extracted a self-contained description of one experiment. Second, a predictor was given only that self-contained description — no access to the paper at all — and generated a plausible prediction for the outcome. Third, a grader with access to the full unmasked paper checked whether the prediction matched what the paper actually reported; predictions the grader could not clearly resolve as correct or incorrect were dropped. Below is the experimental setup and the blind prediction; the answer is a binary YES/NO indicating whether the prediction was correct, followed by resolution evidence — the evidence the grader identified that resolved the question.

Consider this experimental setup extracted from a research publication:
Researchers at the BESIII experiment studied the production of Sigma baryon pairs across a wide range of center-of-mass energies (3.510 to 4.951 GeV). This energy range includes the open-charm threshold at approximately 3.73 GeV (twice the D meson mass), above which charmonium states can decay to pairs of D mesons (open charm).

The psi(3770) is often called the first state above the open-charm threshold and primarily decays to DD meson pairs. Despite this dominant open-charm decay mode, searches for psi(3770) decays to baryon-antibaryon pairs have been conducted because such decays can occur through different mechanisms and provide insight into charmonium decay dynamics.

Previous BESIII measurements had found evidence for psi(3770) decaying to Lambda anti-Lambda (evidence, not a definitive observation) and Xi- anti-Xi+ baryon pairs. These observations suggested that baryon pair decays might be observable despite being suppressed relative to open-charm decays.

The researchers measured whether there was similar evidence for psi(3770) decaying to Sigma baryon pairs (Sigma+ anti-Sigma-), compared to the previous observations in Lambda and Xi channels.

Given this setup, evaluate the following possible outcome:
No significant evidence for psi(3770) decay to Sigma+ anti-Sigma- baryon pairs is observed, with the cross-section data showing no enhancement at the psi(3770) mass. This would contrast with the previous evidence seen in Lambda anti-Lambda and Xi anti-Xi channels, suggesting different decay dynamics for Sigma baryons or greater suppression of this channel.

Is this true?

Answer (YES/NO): YES